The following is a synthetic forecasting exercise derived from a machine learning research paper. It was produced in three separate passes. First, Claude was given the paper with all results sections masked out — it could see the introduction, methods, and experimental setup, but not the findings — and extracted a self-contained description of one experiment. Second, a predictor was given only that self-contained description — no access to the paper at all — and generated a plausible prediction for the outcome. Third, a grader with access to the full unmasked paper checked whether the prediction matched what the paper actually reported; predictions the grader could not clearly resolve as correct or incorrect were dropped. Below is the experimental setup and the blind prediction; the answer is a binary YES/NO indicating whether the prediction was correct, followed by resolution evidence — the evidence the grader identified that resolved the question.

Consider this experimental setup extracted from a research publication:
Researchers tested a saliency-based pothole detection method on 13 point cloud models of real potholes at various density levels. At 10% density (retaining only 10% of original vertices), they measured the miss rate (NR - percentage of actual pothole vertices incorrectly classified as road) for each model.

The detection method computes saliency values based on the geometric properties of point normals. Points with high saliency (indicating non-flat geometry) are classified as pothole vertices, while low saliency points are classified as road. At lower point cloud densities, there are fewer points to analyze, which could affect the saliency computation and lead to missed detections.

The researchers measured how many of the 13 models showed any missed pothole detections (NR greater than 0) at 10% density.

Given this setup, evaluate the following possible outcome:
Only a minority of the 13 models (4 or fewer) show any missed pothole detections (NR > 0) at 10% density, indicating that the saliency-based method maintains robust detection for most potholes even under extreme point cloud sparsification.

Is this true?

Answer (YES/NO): YES